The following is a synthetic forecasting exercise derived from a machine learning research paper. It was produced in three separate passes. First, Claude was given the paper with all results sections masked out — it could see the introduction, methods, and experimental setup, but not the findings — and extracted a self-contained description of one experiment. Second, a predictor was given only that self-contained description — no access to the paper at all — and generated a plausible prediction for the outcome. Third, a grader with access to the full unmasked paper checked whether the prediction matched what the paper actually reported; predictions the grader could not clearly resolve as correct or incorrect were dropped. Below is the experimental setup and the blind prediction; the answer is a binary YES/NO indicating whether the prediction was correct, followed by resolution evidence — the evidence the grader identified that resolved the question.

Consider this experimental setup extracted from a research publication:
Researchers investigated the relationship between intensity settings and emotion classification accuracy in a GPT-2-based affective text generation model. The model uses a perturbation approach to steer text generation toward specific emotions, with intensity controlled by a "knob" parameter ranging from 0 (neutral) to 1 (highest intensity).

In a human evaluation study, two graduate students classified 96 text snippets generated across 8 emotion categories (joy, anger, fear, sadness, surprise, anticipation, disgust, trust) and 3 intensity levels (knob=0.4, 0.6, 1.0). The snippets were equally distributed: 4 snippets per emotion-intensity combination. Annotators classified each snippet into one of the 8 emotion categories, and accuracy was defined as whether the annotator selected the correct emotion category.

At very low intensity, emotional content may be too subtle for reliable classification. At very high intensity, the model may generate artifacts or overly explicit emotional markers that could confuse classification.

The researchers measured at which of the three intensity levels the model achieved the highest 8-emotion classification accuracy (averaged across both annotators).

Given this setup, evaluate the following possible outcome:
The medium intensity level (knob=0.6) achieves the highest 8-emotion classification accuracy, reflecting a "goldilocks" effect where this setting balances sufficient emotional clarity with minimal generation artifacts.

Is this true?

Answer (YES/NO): NO